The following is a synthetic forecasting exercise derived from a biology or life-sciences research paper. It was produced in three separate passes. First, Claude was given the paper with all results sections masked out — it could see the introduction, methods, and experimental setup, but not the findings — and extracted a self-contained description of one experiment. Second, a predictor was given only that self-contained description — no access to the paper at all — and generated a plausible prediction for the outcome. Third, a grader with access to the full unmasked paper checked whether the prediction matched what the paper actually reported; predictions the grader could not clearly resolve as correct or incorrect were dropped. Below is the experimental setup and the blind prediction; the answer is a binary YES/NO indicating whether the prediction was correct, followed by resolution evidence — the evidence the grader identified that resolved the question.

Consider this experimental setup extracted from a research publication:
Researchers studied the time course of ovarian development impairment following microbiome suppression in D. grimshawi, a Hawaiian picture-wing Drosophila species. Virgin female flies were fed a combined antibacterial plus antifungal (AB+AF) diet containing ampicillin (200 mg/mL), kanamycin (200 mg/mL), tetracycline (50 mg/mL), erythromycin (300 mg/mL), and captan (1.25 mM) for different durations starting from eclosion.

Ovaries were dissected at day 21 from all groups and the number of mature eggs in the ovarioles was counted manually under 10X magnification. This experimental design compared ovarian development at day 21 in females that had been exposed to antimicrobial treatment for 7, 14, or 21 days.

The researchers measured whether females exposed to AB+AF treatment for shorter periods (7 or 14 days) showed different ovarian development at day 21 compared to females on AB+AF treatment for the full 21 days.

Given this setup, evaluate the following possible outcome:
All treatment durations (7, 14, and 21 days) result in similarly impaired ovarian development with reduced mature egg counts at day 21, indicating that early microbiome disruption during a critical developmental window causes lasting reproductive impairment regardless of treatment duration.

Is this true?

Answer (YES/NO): YES